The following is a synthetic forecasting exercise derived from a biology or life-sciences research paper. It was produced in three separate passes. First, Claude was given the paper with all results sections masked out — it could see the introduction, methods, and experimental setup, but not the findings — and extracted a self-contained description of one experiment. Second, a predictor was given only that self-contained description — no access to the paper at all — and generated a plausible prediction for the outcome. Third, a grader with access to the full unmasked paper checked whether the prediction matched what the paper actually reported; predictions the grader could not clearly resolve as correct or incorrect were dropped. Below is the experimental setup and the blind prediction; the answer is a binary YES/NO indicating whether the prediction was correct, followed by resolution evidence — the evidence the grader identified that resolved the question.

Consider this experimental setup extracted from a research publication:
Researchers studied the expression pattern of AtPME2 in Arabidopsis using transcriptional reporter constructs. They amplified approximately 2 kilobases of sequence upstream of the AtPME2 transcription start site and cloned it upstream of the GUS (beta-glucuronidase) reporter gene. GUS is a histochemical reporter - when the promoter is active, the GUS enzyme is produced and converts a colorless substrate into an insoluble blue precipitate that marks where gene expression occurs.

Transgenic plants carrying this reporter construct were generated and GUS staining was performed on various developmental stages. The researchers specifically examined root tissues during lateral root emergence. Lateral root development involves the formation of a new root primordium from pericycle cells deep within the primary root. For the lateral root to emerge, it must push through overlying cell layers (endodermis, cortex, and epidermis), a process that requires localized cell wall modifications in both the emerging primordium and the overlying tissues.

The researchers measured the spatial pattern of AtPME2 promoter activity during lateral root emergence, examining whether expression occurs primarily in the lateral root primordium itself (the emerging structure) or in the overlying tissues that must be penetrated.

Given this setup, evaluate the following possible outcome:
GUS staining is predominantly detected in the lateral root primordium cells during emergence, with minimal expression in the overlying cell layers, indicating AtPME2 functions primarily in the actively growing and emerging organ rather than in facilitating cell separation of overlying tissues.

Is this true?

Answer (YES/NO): YES